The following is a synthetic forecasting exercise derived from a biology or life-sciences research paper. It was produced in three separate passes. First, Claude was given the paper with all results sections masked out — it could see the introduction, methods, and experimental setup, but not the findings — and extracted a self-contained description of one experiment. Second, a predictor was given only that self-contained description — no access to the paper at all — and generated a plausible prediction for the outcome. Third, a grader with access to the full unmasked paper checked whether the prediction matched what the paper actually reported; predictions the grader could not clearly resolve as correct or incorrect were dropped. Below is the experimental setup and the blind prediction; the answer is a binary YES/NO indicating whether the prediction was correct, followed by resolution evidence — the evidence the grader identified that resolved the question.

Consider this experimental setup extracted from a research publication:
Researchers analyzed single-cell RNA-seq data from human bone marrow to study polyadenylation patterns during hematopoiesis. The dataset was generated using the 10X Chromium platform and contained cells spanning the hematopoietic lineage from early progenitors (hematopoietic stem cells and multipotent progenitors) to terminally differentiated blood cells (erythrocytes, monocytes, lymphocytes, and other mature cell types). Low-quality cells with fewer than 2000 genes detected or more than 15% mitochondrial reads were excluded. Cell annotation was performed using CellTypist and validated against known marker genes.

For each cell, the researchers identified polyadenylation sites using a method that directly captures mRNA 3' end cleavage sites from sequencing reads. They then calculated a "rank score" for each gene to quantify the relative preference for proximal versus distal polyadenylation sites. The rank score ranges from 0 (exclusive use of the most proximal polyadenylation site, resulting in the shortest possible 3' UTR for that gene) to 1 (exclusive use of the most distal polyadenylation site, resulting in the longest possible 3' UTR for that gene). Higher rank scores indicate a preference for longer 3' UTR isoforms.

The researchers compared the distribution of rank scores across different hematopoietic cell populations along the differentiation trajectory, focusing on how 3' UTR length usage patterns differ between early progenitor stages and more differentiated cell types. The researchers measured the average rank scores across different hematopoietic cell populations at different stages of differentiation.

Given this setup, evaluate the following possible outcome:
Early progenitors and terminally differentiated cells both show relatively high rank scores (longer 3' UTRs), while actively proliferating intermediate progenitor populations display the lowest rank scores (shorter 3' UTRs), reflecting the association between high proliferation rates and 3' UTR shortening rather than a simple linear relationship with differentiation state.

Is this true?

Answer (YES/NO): NO